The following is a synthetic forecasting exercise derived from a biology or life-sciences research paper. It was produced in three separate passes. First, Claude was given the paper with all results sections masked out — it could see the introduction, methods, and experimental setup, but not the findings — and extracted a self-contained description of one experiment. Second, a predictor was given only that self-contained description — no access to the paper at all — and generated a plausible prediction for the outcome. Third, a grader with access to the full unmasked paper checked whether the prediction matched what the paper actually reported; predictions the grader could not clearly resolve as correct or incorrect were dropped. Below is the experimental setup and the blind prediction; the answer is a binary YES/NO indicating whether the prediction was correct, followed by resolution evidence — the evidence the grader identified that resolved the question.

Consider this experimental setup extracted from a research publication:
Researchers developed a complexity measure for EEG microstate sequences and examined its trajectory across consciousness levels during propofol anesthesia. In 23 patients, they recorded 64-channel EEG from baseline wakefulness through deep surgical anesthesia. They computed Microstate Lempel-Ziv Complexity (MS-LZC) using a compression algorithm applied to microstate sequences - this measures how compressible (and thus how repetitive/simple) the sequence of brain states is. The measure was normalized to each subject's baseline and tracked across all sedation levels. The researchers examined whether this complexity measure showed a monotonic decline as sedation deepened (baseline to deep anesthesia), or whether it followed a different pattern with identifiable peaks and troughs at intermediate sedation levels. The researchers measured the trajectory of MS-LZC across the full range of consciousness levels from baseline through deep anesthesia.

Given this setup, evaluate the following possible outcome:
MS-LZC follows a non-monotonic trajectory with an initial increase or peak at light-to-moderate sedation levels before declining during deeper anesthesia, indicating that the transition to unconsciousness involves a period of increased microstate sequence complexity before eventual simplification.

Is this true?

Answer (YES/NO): YES